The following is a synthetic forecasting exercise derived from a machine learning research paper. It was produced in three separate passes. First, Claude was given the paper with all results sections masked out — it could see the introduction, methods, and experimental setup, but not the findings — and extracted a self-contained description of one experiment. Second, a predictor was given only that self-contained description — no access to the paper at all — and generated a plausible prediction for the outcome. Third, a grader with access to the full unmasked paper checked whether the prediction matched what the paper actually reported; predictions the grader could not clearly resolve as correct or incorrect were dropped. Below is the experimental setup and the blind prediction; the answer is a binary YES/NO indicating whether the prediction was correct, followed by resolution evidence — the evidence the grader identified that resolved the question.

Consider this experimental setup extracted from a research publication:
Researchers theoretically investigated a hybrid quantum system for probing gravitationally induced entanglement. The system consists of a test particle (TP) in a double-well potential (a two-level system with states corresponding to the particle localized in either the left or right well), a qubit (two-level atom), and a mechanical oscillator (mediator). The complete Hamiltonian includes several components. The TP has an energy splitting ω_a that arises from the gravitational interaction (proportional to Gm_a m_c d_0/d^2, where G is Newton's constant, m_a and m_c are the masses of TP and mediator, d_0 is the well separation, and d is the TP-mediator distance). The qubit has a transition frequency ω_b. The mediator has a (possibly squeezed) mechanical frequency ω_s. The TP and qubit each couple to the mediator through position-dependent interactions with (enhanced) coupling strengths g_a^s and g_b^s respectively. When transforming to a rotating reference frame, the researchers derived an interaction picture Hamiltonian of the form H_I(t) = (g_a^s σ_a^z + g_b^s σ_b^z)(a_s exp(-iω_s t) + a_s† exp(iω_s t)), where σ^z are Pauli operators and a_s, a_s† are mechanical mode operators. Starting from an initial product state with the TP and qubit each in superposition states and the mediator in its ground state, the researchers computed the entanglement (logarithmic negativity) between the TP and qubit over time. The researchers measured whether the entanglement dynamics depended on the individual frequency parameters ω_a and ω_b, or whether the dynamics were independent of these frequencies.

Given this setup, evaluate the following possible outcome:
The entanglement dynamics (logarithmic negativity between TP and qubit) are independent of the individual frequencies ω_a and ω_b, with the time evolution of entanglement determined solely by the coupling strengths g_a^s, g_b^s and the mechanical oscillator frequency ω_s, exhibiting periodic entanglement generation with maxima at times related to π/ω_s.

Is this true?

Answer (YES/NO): YES